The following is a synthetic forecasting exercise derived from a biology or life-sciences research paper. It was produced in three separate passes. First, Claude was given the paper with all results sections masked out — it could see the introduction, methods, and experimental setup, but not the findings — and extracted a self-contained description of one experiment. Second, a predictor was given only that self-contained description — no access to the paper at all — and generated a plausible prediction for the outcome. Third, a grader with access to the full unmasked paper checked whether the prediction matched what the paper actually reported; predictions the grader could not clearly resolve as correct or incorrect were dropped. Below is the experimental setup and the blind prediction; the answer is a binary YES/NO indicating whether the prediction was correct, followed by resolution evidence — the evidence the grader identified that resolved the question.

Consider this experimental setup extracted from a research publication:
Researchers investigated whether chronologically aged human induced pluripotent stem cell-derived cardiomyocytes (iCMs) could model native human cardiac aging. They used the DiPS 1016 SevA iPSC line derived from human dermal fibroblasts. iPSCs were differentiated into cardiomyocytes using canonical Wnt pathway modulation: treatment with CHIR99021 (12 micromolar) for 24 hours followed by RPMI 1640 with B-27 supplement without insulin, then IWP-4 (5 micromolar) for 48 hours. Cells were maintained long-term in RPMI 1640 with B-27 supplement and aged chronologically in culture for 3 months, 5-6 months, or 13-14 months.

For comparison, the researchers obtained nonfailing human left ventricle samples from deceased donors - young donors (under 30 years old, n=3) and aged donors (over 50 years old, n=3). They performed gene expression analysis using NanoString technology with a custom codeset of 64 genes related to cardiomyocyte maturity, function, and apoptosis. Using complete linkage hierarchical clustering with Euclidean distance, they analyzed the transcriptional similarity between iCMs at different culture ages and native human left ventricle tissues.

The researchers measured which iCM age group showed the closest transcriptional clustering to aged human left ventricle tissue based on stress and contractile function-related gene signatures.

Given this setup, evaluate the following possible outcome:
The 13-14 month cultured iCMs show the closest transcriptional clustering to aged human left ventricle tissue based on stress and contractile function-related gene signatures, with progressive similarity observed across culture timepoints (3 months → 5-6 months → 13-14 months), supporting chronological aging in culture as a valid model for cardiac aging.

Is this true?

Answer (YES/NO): YES